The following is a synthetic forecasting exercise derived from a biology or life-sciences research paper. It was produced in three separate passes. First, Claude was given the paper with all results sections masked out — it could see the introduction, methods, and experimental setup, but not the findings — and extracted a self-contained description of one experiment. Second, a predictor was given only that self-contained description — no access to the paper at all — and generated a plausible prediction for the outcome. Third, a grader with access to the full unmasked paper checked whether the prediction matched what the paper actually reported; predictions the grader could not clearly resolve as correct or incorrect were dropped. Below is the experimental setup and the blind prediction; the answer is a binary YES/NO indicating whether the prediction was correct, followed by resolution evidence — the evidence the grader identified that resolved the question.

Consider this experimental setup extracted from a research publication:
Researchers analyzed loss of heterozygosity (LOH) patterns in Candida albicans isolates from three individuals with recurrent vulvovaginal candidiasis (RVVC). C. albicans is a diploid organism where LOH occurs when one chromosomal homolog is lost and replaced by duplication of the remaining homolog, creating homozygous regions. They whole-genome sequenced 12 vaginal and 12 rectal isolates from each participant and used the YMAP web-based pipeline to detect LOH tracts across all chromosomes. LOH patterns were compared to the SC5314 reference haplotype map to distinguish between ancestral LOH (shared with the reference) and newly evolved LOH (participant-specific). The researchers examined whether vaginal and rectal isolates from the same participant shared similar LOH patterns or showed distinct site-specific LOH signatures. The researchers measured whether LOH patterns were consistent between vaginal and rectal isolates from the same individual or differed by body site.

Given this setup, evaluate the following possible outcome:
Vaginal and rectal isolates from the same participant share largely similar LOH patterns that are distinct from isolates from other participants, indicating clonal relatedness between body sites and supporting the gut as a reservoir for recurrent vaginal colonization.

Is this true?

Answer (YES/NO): NO